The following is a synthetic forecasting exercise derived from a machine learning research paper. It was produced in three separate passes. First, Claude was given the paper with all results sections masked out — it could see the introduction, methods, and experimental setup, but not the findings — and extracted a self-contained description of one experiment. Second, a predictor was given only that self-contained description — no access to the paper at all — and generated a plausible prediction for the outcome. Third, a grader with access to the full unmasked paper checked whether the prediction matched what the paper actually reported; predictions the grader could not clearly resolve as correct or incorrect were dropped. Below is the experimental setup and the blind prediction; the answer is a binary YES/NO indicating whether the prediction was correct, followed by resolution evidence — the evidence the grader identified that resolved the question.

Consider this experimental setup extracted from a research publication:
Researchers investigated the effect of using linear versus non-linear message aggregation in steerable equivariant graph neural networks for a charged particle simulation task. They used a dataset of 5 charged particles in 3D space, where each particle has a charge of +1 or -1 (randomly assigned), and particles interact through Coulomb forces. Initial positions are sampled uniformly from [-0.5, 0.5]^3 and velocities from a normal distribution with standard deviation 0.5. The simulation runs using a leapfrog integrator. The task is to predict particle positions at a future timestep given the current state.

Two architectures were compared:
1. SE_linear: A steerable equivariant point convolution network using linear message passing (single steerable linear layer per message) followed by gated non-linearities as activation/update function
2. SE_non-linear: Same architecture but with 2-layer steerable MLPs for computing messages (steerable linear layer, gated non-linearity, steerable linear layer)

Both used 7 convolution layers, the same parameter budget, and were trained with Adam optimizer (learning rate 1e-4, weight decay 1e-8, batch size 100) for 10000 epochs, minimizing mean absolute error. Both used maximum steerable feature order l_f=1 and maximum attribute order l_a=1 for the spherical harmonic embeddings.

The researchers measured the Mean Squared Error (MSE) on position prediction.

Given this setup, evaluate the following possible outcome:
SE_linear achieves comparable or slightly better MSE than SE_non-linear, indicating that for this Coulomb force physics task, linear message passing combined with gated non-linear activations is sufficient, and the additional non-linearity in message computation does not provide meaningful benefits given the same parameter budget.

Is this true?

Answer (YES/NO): NO